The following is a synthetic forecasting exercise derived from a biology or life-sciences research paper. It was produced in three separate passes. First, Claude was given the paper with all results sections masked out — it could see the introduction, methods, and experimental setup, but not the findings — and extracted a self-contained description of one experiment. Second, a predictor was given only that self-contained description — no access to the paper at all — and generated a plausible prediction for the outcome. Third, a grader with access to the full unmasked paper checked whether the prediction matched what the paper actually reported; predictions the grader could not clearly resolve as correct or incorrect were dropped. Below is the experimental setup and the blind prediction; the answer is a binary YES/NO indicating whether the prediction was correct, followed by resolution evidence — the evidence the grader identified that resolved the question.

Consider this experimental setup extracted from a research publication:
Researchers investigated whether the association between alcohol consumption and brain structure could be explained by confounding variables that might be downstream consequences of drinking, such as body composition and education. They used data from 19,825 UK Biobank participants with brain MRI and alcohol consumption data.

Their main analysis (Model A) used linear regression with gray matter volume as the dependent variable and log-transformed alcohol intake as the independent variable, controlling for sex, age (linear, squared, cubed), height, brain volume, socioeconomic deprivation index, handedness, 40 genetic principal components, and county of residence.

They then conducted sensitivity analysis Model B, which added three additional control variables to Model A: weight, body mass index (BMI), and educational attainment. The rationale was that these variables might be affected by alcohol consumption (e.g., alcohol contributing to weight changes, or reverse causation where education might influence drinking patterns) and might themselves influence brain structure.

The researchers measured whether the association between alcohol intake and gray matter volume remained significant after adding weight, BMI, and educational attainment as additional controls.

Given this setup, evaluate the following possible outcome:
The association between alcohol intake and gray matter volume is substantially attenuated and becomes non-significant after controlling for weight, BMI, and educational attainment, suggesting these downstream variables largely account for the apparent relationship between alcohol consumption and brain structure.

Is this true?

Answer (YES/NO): NO